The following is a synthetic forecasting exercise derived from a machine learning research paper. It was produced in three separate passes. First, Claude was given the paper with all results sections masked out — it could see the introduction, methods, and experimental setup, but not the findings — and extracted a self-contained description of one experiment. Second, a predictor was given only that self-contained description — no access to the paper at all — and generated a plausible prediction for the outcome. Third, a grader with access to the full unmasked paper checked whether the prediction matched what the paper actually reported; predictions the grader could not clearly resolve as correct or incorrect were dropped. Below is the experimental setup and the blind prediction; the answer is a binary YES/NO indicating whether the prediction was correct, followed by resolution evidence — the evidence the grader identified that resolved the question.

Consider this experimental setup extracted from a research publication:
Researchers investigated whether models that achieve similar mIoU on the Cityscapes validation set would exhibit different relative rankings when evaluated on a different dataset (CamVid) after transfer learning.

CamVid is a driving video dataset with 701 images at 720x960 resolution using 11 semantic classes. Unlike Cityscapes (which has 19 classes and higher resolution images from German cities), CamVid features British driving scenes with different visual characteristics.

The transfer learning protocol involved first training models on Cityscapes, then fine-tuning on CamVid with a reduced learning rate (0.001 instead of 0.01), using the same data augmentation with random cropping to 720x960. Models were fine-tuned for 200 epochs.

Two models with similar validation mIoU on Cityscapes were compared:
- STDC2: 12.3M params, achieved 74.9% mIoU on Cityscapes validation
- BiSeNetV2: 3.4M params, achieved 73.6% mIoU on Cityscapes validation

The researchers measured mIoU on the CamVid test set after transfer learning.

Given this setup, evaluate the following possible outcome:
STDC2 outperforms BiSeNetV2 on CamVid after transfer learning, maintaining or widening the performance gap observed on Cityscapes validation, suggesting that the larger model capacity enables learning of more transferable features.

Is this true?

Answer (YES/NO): NO